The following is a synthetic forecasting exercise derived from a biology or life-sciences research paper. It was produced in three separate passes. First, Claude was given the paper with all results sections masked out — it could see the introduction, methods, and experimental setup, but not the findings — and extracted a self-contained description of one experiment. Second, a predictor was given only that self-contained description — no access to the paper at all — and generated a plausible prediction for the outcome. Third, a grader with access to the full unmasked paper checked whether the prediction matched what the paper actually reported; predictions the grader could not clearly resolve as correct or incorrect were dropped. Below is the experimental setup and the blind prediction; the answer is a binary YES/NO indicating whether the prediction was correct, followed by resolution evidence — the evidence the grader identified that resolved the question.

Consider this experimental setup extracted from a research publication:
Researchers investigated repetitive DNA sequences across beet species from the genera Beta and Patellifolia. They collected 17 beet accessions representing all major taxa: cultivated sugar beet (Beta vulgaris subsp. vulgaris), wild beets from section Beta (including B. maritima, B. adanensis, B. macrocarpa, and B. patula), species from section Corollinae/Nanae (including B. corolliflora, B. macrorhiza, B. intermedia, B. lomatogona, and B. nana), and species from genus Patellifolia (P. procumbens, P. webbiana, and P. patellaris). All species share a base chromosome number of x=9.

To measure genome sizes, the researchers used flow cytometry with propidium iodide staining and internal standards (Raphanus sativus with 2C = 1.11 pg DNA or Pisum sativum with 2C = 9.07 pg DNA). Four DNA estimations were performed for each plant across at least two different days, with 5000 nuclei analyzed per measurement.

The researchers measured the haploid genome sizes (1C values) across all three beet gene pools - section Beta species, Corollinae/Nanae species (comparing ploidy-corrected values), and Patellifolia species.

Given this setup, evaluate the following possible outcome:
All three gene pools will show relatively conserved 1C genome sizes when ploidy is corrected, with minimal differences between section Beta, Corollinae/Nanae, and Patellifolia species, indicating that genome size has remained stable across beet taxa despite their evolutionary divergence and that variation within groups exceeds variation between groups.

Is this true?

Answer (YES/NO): NO